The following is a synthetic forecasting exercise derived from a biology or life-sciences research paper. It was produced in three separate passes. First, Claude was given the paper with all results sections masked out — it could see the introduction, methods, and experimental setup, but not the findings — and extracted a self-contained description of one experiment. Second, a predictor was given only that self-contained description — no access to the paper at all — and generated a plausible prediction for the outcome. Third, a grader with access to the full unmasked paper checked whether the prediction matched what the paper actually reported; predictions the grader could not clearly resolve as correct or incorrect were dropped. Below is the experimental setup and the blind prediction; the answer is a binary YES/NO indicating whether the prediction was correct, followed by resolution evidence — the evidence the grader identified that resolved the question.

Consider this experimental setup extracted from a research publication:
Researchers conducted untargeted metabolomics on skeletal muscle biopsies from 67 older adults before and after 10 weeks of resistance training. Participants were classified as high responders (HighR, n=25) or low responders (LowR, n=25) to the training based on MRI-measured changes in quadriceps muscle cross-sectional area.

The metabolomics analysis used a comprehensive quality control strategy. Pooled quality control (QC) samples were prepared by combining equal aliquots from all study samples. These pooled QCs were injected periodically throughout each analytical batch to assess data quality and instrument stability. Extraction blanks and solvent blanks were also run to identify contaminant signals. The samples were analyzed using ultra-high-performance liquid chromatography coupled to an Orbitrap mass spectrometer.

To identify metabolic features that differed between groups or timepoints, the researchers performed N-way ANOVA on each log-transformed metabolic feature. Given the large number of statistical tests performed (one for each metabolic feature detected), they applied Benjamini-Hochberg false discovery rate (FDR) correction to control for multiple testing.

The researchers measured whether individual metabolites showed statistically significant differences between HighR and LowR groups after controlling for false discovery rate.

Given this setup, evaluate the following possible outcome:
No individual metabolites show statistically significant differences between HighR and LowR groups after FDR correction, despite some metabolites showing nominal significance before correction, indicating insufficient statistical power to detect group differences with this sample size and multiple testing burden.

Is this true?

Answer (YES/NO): NO